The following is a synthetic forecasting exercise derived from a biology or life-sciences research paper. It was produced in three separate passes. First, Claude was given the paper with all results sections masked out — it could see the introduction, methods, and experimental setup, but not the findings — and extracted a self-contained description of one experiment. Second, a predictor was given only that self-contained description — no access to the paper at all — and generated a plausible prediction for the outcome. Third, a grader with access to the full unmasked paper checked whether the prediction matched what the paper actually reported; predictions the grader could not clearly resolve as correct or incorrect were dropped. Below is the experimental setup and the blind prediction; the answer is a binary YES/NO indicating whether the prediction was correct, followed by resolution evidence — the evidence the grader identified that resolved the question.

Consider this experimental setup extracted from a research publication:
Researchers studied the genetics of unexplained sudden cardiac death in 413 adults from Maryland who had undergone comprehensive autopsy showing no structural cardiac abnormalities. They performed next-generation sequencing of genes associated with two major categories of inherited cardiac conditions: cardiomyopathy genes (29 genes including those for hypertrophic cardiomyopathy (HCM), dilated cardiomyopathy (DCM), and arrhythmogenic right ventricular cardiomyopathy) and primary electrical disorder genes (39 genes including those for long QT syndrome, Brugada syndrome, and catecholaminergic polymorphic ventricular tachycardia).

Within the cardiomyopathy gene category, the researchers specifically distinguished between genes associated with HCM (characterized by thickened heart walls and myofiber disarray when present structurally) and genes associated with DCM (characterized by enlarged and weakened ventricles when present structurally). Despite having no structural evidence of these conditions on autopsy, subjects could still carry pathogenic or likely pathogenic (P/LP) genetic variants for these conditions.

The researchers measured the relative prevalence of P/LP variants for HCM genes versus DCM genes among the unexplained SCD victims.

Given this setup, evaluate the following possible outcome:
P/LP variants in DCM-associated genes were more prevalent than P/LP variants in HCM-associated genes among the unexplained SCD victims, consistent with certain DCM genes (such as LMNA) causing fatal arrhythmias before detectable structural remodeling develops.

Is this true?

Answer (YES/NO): NO